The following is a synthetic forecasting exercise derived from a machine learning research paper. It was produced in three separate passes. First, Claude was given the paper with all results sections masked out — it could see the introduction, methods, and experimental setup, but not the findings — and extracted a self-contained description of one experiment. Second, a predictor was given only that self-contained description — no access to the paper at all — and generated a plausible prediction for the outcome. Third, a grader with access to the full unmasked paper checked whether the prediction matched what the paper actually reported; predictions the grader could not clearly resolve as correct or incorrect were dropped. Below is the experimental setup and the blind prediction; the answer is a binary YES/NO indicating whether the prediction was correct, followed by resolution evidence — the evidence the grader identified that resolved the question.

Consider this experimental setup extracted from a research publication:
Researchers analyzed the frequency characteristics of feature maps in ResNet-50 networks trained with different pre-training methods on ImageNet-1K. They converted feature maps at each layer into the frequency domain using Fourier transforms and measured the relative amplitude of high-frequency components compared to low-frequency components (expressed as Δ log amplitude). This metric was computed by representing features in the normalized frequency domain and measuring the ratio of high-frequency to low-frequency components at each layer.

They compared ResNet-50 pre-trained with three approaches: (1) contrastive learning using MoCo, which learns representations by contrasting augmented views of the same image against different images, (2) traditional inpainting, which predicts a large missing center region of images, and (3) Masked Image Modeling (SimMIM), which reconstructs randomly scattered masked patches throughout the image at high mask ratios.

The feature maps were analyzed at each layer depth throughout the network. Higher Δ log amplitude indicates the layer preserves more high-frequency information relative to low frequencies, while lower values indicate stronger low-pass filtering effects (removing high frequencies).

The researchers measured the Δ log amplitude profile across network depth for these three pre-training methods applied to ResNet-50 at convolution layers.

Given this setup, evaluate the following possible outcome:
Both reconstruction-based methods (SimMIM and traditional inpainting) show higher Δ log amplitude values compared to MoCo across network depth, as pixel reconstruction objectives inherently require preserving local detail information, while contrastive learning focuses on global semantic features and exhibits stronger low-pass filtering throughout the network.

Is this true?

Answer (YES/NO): NO